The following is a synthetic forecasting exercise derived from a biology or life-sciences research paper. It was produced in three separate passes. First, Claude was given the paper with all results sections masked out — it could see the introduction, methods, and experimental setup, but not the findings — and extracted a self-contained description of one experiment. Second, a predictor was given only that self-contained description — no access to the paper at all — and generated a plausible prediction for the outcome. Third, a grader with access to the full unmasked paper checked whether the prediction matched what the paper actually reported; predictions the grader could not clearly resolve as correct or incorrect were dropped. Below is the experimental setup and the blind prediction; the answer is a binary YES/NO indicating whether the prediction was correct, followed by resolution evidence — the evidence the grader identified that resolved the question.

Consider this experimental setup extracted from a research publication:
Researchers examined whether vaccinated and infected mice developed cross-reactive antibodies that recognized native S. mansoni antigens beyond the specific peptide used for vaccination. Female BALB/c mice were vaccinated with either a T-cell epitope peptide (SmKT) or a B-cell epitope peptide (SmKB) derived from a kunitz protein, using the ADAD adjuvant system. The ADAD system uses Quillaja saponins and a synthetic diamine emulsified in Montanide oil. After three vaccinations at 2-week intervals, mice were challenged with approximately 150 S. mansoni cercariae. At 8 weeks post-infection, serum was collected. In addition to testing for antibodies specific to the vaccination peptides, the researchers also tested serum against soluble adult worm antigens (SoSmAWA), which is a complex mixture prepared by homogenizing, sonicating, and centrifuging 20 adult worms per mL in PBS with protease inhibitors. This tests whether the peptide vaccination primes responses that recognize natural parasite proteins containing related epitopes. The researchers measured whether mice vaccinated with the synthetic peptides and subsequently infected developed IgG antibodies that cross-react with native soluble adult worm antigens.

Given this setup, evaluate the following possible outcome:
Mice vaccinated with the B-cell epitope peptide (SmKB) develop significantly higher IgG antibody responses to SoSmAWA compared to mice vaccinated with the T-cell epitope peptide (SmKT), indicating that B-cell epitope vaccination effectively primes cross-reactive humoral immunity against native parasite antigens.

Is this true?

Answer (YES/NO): NO